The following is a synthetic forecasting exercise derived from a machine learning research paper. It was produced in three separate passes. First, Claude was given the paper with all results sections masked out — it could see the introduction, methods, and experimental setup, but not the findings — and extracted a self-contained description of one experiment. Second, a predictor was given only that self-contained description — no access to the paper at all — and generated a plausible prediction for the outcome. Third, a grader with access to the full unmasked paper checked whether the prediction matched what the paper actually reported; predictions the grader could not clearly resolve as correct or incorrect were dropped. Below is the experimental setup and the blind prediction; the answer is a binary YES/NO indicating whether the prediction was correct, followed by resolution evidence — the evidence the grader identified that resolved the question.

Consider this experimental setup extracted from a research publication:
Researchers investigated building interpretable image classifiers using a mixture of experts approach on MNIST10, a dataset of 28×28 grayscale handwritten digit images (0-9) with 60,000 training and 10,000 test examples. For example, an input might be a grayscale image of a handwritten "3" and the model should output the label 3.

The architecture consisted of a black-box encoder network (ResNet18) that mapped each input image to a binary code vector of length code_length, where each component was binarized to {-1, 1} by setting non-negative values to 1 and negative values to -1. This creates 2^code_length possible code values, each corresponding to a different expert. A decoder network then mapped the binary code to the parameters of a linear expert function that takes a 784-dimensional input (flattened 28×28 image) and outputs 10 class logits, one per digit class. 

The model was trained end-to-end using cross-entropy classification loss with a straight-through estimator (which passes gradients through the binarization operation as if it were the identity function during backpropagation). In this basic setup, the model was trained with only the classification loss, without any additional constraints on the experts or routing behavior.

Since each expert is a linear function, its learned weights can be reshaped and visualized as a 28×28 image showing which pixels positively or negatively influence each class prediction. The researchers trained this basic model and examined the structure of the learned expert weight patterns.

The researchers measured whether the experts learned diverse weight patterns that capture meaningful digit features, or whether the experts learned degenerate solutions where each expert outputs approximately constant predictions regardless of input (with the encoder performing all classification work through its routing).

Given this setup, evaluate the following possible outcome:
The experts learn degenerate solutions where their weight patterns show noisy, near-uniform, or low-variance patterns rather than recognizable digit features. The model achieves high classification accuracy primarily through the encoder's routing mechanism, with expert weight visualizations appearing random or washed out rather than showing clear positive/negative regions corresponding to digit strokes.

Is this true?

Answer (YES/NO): NO